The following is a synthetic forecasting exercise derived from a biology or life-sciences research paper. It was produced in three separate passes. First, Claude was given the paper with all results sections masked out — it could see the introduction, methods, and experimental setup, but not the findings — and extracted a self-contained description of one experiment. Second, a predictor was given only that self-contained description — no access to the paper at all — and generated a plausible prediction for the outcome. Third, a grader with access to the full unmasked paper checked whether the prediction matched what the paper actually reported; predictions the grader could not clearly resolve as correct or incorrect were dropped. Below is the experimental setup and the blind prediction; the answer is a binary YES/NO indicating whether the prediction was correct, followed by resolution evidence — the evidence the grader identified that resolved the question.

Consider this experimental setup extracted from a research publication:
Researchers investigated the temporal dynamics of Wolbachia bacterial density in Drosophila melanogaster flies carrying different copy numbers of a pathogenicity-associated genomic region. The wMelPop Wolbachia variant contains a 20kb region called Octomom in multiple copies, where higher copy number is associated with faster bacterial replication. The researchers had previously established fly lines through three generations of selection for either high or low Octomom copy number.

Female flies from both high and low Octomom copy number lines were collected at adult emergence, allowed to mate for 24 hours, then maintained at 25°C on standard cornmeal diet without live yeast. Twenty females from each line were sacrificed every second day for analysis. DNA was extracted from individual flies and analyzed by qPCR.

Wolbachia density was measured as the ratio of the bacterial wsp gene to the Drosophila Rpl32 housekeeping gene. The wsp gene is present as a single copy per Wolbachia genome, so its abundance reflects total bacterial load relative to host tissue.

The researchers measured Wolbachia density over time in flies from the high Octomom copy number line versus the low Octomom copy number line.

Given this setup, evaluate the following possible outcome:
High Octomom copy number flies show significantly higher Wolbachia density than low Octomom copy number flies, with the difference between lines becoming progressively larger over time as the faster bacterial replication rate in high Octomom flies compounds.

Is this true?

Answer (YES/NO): NO